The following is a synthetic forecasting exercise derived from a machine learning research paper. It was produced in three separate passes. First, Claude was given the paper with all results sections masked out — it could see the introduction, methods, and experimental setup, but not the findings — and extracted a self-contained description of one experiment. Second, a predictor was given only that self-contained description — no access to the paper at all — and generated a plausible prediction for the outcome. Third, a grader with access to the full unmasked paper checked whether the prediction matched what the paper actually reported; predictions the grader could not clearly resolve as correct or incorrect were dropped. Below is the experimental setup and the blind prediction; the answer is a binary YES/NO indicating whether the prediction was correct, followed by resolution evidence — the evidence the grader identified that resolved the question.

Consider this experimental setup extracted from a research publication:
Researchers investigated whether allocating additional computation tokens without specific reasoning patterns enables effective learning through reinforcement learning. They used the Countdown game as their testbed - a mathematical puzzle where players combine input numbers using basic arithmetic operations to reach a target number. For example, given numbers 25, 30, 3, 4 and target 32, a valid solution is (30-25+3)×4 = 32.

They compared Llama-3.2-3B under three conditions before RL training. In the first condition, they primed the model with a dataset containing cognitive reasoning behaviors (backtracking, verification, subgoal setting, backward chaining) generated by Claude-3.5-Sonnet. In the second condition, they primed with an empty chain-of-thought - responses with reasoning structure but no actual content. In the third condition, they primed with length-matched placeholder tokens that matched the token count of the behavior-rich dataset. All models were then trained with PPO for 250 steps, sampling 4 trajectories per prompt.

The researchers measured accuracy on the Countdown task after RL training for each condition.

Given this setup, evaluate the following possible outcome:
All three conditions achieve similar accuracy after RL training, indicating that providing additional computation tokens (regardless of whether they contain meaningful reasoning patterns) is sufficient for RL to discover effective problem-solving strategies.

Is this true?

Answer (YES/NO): NO